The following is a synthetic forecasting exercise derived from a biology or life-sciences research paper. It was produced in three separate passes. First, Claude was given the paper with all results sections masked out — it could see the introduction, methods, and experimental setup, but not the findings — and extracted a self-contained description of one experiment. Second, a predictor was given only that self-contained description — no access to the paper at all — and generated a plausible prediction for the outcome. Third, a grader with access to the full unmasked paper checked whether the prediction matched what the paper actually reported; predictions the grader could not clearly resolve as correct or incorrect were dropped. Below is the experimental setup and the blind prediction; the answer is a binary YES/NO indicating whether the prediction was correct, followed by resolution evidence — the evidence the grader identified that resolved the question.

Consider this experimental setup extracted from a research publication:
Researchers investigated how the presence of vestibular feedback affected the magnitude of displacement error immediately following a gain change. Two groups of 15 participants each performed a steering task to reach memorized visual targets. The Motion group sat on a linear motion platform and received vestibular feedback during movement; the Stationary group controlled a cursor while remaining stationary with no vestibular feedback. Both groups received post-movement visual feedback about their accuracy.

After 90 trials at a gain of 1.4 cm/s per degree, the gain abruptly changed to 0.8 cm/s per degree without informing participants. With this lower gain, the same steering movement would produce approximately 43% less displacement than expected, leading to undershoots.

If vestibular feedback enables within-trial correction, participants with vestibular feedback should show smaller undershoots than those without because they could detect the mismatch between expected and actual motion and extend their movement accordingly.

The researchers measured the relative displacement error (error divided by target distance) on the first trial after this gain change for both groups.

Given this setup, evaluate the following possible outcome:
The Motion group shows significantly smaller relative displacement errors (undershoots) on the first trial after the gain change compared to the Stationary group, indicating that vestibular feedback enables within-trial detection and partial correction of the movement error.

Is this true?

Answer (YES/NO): YES